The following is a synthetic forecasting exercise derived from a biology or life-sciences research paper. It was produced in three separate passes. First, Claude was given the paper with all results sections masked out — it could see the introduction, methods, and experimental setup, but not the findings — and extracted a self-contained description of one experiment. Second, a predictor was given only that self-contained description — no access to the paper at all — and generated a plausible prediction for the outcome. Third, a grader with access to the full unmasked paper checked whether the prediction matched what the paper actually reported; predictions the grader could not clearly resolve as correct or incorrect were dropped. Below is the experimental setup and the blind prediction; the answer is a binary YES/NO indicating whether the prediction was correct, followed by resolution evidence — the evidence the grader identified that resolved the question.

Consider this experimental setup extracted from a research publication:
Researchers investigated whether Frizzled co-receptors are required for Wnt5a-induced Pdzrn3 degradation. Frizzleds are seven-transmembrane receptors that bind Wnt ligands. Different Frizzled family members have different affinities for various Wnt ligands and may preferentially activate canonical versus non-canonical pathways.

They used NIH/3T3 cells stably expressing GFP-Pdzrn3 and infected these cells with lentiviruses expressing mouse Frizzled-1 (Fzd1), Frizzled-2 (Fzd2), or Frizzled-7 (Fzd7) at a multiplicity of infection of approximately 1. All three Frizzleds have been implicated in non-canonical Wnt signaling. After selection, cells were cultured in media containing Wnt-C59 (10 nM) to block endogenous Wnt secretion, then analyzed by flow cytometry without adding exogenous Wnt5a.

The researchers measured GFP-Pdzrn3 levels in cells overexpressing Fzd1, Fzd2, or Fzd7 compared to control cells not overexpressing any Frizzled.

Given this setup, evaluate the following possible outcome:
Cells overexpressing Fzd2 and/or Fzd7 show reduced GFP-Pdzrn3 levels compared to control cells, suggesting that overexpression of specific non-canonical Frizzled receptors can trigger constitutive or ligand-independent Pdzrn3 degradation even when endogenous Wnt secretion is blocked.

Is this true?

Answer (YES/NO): YES